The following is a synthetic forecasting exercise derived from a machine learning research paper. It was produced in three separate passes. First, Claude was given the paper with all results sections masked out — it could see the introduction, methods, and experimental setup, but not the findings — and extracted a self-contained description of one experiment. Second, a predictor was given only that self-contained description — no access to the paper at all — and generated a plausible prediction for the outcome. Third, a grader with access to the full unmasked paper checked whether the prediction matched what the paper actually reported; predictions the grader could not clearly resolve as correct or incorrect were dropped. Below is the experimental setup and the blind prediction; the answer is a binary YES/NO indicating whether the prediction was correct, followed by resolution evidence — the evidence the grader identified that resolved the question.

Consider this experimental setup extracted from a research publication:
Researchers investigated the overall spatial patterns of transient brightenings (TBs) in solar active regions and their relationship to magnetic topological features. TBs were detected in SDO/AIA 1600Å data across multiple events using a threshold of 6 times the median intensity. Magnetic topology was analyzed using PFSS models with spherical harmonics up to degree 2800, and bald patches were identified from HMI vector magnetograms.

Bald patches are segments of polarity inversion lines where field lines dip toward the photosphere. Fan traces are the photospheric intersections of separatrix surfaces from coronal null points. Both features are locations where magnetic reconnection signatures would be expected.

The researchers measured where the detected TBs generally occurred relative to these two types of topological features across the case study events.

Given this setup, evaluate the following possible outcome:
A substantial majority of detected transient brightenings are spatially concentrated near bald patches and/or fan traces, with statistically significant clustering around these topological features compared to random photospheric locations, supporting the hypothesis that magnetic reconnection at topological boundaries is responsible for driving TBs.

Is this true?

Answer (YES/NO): NO